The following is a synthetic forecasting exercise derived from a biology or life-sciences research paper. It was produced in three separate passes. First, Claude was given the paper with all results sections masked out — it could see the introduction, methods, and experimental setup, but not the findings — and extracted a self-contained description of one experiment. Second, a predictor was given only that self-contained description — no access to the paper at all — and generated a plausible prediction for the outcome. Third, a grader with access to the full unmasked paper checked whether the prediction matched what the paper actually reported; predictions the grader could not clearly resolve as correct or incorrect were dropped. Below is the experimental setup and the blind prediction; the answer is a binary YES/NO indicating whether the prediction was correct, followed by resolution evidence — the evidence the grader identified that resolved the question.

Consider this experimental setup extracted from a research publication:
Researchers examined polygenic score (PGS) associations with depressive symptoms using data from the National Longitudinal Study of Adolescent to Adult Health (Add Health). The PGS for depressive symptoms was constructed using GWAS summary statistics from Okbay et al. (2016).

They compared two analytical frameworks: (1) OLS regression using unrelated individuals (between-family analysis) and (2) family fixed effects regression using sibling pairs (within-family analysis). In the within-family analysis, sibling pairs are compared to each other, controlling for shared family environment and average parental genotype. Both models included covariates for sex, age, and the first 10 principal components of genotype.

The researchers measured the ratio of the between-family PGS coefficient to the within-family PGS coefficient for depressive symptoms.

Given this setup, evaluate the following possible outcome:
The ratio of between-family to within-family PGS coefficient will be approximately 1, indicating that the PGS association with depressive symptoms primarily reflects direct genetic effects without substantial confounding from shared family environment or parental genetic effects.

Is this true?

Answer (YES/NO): NO